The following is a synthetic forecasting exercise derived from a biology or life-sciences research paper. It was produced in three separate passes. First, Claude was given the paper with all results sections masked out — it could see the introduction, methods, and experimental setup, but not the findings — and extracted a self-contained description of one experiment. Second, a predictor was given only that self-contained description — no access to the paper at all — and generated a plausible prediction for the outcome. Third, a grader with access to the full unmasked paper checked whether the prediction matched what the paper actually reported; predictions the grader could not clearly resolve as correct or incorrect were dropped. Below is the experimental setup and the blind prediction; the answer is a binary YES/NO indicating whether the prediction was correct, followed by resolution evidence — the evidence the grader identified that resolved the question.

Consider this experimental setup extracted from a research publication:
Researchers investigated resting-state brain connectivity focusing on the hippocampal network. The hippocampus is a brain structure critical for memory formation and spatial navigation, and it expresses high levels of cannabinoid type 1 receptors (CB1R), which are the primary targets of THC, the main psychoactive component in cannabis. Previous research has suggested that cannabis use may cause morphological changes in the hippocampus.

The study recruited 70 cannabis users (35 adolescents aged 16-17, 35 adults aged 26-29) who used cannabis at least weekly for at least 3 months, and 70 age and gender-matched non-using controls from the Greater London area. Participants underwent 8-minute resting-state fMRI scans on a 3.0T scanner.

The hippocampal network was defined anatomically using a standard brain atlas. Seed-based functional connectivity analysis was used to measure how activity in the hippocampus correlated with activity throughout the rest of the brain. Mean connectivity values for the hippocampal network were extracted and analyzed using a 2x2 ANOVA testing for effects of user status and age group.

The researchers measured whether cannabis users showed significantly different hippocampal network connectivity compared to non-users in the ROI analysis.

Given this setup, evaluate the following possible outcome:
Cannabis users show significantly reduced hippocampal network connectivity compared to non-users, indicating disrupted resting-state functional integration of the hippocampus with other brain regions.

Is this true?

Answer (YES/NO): NO